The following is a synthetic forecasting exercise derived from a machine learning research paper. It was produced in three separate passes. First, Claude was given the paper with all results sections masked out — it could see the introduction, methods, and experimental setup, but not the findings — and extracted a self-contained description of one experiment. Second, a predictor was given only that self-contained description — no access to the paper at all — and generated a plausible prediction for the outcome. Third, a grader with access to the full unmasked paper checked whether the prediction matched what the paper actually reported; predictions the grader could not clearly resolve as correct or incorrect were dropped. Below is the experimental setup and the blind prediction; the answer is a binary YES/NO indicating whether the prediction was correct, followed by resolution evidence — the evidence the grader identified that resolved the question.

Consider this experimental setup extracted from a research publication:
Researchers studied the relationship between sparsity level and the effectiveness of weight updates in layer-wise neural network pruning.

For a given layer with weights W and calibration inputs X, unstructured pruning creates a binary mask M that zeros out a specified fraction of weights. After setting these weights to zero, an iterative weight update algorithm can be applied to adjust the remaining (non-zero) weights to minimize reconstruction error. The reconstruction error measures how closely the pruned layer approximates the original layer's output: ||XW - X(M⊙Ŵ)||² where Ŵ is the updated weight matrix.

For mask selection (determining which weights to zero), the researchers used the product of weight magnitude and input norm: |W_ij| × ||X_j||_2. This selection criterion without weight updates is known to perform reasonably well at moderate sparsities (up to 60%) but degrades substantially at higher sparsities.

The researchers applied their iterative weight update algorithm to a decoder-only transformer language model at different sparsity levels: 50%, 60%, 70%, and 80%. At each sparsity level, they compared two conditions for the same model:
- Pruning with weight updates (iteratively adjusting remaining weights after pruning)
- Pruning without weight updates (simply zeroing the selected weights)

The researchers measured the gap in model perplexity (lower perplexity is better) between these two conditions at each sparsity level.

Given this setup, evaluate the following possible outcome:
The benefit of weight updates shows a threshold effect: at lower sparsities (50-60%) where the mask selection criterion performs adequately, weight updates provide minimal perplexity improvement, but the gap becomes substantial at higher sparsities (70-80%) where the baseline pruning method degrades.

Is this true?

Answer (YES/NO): YES